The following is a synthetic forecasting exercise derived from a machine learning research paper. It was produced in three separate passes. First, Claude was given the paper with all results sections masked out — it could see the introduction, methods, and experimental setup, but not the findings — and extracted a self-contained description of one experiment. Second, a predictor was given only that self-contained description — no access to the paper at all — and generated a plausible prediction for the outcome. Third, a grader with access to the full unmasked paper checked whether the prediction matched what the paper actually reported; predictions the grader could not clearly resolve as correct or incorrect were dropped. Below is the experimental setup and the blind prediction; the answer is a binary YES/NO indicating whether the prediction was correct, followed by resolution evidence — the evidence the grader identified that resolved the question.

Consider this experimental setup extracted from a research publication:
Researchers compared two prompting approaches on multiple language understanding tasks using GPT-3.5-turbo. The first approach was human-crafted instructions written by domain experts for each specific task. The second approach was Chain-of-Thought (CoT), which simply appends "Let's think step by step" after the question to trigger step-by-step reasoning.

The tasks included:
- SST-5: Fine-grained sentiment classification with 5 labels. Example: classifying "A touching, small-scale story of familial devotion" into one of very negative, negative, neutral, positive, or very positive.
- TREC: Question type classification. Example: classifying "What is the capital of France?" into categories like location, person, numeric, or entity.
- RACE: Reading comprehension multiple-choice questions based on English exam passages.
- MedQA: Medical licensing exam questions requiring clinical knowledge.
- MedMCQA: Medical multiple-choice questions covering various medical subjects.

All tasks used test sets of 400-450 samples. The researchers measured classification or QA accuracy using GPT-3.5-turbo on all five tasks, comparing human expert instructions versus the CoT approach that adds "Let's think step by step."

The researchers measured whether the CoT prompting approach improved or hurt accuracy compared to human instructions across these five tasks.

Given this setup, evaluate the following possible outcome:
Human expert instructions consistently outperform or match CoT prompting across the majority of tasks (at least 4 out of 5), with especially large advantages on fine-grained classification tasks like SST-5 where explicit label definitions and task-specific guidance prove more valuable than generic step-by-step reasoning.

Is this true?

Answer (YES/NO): NO